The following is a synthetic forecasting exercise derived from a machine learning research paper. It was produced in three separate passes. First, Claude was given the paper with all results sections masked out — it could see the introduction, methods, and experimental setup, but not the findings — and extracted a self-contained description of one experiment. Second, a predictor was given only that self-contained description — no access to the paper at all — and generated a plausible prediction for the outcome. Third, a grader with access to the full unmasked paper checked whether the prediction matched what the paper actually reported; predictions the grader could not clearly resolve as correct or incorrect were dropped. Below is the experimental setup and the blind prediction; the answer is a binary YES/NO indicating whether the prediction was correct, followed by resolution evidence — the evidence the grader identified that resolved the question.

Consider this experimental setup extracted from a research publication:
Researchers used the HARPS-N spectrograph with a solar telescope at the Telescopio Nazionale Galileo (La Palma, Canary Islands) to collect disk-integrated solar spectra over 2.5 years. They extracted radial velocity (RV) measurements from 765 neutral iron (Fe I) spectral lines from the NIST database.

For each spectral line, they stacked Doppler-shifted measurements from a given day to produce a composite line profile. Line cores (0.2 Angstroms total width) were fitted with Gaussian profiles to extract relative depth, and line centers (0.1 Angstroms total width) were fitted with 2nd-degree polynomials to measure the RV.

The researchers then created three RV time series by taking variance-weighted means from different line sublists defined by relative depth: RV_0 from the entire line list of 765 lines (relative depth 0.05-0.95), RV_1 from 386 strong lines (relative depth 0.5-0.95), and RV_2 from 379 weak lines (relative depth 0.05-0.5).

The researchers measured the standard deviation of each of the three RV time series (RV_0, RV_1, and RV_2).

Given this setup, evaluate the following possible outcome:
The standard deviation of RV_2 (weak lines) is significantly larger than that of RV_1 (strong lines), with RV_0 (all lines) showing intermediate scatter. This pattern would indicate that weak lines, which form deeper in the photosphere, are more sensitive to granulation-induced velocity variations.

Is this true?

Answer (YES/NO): NO